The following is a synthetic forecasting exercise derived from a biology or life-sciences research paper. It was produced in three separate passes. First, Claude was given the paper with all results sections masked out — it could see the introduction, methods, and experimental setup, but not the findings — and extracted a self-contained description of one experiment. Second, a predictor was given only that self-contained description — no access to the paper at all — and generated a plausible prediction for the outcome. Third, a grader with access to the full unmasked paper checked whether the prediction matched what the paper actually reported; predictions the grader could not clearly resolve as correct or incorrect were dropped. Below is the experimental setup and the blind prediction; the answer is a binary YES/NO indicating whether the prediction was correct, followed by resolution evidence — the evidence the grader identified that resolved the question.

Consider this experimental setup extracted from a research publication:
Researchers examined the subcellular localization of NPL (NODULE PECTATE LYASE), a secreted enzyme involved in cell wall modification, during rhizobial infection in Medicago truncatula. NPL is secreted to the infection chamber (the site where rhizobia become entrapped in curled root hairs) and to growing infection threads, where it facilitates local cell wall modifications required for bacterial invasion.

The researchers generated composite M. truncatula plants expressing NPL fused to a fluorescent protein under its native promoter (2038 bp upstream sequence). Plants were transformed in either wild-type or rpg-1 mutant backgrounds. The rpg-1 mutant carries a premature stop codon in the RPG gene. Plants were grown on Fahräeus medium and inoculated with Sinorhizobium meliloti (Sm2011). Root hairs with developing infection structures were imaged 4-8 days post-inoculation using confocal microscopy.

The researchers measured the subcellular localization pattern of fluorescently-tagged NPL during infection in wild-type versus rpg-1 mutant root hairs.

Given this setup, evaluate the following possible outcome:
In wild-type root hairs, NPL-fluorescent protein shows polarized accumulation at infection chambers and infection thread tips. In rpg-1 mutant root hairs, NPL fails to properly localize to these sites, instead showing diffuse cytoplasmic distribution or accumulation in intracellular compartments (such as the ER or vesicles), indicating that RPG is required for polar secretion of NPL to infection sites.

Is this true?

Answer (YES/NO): NO